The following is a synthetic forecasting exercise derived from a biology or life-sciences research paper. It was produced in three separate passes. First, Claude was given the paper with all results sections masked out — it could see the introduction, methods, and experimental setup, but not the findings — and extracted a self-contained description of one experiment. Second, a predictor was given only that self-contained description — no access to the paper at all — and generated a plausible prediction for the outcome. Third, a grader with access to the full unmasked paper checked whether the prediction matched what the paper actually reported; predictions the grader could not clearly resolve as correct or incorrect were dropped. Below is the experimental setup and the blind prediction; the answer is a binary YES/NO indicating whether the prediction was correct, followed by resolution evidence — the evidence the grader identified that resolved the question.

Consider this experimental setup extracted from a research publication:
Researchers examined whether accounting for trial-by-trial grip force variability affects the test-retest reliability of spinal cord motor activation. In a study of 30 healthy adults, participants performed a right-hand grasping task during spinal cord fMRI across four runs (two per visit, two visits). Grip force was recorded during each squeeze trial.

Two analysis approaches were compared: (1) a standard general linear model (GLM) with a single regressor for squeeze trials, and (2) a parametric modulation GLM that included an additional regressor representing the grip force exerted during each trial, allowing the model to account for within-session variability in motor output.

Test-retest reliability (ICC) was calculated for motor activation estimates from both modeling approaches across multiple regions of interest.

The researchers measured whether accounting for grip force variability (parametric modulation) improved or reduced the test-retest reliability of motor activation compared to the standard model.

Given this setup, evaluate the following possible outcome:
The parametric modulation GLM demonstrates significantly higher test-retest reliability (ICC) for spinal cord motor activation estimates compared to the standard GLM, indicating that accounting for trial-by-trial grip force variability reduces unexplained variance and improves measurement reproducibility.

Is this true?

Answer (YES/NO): NO